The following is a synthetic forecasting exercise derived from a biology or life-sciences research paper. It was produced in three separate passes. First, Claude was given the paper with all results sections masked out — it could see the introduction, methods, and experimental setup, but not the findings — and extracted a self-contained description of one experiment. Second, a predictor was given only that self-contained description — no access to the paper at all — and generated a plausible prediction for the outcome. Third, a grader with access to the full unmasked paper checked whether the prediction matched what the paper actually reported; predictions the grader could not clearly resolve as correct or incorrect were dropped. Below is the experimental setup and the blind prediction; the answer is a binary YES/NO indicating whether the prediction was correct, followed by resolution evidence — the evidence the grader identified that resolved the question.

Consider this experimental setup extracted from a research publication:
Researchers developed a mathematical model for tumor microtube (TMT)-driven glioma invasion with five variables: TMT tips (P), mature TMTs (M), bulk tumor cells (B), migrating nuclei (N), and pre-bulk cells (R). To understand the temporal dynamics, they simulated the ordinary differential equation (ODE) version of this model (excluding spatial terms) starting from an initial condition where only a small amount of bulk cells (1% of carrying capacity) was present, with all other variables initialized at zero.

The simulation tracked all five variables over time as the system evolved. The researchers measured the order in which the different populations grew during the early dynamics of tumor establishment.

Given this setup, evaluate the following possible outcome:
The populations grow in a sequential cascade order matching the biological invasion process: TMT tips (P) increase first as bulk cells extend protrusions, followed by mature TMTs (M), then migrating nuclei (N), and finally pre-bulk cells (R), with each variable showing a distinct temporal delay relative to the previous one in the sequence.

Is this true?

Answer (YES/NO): NO